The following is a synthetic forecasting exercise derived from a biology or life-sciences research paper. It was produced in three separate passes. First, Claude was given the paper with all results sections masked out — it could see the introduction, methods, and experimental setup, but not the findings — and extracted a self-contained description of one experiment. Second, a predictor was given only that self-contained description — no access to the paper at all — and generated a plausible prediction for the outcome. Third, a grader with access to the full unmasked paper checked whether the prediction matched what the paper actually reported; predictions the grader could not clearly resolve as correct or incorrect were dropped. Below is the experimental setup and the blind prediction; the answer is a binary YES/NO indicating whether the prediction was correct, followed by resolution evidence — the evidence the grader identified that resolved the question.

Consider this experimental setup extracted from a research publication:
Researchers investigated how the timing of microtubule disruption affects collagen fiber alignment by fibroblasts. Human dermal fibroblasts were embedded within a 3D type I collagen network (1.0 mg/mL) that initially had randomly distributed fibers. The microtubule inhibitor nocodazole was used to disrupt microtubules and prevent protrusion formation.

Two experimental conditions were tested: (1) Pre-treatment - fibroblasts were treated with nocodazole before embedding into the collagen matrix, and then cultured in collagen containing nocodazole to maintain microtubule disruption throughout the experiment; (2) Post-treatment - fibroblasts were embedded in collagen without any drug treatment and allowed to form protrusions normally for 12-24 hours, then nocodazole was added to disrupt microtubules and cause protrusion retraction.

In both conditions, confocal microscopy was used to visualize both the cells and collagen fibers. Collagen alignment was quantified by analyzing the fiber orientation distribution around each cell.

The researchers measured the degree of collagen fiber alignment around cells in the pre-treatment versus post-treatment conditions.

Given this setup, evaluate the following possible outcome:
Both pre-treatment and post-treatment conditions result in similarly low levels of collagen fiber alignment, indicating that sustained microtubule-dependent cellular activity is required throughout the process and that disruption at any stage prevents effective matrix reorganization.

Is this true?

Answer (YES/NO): NO